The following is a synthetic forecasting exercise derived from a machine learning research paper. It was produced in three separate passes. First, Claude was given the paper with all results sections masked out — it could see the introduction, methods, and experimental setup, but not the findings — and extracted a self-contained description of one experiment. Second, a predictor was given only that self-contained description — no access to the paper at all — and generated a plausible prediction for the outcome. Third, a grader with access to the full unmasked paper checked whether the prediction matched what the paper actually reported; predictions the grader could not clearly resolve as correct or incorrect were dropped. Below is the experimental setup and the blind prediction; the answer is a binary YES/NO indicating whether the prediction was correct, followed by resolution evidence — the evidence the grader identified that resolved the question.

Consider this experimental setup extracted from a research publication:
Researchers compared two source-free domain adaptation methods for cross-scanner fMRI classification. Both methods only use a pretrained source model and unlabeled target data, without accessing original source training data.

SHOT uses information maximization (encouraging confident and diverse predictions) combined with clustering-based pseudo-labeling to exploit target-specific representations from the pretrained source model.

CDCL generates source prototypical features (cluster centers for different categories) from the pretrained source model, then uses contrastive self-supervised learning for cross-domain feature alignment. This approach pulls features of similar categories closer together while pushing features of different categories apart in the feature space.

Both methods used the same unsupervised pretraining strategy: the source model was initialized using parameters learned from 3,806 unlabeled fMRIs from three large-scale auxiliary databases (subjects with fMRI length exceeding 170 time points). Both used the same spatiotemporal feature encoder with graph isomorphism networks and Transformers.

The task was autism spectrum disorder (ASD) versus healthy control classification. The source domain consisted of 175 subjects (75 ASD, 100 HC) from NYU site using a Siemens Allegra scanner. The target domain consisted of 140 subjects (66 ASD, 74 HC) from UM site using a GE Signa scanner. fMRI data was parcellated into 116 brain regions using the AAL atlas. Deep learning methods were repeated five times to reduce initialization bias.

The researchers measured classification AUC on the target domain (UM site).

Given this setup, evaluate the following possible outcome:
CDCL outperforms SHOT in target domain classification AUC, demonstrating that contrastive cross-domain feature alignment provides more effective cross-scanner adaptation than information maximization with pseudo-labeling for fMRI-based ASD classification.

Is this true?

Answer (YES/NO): NO